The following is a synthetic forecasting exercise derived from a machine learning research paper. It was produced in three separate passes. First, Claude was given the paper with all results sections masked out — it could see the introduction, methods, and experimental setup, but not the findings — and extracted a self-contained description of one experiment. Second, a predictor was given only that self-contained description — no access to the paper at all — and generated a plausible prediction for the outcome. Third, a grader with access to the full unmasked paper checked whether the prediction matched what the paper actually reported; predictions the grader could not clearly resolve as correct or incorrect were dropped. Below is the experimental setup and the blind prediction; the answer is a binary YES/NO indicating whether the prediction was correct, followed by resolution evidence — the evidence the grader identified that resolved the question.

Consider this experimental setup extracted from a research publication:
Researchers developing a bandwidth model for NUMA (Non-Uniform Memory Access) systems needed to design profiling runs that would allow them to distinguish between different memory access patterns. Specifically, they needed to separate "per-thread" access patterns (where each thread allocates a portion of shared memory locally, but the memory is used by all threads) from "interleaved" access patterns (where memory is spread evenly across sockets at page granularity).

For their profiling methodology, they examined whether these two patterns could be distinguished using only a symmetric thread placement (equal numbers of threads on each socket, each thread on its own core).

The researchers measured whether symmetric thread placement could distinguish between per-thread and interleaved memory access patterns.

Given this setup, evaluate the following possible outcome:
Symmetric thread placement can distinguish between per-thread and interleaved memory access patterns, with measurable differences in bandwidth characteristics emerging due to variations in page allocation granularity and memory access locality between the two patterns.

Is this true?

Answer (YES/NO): NO